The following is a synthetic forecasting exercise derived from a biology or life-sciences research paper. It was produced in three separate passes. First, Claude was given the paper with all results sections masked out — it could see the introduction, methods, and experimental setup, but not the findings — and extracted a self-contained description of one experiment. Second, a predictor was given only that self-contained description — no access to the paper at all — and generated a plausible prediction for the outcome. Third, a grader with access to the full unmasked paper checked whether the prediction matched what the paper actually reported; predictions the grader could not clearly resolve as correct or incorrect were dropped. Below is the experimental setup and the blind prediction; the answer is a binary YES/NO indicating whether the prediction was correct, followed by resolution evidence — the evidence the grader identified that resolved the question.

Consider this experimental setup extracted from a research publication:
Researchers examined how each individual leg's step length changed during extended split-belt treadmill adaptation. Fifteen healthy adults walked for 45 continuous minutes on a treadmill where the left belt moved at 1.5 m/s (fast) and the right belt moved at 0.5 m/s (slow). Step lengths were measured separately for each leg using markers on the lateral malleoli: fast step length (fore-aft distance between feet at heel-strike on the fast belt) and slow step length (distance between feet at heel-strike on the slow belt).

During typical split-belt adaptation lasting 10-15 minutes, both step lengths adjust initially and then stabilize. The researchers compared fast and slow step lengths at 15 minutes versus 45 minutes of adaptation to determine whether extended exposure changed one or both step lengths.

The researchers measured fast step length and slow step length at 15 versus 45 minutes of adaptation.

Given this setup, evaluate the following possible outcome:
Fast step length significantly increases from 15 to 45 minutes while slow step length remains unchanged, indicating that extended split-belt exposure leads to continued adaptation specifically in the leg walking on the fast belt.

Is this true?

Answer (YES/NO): YES